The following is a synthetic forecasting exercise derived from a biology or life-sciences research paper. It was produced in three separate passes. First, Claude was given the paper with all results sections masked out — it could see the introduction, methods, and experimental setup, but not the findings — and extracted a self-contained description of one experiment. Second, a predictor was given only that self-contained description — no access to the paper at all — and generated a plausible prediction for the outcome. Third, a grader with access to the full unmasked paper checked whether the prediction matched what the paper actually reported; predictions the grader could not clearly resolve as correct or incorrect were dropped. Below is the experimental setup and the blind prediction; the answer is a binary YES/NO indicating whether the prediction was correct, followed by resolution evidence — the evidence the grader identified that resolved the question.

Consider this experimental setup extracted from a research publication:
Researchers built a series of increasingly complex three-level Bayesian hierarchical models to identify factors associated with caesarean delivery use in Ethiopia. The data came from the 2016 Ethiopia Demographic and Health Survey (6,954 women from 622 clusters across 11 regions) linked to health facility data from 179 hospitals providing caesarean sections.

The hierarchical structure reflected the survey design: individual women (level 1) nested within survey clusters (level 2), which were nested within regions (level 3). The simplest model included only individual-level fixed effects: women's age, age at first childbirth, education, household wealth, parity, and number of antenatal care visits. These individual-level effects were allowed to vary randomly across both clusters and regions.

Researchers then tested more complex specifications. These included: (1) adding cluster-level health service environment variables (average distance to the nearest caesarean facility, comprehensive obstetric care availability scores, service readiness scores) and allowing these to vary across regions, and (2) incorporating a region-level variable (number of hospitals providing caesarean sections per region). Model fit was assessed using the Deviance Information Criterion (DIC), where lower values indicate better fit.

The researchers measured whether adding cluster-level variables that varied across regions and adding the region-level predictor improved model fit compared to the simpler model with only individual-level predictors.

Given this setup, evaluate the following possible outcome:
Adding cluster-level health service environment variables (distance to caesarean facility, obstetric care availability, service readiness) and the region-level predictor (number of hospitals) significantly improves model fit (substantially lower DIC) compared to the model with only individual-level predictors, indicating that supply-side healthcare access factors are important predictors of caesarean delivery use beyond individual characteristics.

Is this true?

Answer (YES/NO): NO